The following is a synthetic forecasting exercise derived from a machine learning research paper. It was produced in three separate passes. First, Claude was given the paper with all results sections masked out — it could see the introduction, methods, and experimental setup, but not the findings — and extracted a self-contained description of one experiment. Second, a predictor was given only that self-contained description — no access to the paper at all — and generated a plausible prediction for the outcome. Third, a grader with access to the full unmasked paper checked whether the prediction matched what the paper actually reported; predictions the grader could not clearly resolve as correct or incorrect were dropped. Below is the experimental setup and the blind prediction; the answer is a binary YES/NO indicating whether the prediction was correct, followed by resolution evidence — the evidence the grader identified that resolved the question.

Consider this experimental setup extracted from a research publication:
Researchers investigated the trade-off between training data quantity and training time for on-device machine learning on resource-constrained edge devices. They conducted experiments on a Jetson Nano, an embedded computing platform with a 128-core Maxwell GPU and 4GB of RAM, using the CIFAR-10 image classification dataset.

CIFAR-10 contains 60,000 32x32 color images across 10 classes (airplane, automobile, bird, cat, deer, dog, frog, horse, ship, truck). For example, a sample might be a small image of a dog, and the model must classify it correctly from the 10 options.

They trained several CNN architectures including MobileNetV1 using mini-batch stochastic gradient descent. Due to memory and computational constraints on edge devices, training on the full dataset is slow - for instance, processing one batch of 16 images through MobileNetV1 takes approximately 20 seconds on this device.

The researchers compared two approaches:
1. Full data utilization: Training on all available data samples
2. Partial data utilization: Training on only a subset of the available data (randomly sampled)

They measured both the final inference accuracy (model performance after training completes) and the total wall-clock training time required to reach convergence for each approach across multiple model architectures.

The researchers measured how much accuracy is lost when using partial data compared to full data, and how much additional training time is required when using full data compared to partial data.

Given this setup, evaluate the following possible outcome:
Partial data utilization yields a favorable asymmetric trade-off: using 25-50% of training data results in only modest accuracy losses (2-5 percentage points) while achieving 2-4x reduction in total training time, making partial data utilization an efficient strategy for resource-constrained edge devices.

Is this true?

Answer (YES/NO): NO